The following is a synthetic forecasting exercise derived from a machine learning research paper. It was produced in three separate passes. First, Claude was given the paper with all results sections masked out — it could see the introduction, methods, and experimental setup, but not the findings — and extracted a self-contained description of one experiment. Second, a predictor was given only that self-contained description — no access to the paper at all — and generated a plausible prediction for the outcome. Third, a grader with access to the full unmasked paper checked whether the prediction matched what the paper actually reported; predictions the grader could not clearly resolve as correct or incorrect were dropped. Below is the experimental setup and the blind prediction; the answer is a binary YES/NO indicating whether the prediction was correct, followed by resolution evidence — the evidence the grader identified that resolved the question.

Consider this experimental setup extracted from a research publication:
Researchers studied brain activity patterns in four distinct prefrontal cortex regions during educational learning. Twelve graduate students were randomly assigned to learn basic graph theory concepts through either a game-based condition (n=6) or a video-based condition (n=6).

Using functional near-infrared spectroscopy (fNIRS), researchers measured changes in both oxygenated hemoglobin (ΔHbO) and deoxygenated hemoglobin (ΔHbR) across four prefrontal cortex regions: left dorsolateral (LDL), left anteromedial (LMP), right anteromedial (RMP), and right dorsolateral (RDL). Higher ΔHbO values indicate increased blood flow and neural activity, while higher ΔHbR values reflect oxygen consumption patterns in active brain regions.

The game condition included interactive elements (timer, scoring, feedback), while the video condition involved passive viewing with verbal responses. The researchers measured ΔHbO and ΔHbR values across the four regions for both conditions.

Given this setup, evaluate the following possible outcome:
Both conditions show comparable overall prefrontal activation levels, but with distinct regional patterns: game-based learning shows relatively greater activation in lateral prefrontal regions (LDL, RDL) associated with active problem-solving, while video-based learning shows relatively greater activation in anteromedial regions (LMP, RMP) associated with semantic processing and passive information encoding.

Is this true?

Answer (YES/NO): NO